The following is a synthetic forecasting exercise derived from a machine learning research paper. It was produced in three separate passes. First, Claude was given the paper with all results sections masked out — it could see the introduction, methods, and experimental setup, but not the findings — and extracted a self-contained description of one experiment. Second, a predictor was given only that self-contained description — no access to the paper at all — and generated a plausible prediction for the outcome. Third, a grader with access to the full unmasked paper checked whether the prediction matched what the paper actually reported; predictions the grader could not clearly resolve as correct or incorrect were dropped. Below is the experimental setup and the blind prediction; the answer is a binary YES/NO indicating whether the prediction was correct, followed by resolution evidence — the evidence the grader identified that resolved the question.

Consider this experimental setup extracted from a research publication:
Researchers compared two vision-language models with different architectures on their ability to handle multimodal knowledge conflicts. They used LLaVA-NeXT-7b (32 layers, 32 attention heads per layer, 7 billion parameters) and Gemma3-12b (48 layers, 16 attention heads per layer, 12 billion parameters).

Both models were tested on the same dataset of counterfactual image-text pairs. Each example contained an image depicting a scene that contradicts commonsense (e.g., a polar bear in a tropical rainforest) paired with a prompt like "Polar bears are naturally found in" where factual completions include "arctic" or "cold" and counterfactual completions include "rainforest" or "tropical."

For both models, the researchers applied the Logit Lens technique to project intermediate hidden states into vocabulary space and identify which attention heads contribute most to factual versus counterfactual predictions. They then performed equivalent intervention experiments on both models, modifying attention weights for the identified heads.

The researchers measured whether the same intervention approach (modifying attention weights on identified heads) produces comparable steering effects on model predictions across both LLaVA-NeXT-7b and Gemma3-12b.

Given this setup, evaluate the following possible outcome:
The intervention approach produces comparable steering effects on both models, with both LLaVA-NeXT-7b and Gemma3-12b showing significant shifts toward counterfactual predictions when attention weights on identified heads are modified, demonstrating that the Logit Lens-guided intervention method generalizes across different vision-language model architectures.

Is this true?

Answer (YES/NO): YES